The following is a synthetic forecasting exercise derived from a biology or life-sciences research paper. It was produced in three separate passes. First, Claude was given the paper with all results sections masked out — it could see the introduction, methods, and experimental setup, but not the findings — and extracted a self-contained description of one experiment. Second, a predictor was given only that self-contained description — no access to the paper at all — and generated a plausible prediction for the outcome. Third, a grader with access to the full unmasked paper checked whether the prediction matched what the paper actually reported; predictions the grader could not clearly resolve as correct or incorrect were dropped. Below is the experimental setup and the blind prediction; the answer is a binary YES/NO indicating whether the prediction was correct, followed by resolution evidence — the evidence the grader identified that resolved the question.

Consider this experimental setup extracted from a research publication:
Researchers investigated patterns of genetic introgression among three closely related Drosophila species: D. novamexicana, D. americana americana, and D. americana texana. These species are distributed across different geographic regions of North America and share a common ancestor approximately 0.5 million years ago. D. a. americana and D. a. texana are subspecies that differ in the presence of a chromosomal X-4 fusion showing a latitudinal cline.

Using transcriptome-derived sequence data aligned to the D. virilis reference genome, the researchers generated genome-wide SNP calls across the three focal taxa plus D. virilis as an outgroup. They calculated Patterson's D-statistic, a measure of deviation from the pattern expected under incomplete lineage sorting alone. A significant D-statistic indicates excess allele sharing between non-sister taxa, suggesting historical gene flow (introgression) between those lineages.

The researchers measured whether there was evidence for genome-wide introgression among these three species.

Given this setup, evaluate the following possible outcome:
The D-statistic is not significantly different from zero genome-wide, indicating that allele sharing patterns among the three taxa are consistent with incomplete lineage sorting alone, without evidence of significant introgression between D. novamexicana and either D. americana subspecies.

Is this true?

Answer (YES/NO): NO